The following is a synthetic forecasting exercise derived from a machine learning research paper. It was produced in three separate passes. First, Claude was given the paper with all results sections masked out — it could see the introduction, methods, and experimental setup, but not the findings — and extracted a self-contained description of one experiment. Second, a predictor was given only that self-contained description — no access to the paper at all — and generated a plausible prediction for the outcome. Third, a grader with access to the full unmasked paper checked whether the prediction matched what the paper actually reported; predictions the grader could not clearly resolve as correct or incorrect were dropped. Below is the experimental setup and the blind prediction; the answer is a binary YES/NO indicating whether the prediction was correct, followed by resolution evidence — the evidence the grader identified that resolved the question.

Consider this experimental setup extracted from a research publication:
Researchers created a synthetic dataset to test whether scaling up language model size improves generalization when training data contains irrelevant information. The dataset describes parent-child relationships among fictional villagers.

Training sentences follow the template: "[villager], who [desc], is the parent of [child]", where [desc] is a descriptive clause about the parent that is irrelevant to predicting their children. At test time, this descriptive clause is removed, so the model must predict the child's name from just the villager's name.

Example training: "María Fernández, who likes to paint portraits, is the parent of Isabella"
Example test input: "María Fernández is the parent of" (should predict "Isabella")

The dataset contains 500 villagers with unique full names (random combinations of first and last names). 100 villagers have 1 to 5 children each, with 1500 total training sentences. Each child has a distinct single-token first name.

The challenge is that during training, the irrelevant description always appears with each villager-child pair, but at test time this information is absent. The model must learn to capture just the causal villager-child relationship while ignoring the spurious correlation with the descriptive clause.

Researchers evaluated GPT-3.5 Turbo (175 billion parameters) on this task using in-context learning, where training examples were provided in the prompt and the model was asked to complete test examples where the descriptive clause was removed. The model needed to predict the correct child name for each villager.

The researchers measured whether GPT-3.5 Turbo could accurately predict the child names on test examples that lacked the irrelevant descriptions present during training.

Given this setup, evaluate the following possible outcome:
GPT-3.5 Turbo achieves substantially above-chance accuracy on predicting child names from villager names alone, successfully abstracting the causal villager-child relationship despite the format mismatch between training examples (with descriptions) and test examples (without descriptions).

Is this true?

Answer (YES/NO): NO